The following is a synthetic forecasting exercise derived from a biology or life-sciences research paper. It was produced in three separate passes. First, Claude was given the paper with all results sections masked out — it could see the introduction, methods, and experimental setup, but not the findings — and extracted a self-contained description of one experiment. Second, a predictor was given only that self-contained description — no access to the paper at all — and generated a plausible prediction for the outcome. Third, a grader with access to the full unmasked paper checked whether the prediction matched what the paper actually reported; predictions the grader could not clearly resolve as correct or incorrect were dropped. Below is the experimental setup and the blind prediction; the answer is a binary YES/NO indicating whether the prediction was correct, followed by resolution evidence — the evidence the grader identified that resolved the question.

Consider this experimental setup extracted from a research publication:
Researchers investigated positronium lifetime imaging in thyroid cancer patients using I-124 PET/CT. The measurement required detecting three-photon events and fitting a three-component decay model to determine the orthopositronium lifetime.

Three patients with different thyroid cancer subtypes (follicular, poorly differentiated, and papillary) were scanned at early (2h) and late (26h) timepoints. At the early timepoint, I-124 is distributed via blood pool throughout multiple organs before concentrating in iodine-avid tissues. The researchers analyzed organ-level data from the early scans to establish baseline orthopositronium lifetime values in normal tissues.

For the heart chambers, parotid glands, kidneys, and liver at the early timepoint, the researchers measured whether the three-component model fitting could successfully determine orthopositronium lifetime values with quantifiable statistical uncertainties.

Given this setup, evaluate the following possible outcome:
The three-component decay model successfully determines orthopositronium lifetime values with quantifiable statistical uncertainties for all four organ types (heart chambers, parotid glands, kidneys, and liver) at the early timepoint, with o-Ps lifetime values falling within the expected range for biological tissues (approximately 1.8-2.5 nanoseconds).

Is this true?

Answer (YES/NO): NO